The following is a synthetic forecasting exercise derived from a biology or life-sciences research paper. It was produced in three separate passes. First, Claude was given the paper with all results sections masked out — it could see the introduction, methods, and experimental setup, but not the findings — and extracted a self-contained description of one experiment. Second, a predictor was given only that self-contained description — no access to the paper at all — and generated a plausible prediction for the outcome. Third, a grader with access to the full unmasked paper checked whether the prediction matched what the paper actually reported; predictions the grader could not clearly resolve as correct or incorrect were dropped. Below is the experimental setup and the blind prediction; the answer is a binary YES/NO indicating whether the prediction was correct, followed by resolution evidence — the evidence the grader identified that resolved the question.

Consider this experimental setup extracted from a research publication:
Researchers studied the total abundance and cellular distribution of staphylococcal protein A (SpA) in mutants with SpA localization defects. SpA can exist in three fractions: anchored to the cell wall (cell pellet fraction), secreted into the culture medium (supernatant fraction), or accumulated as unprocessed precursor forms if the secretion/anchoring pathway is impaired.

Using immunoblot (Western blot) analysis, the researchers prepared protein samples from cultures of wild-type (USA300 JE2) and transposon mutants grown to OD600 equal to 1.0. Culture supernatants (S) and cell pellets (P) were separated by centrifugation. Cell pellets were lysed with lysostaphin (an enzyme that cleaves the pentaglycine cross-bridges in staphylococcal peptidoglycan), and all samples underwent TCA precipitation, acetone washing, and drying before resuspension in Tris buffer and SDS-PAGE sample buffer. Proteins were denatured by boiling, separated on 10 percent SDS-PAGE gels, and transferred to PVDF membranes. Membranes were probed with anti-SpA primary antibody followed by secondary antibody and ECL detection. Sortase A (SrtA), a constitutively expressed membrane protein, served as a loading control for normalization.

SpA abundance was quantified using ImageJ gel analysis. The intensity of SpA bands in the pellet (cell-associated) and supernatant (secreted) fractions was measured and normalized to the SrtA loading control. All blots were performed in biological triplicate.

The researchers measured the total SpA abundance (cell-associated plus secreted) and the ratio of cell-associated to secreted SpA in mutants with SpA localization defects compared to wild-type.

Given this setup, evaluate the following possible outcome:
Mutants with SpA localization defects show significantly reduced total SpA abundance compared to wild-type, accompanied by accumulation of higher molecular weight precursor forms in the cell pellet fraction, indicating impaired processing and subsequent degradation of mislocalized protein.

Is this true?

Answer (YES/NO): NO